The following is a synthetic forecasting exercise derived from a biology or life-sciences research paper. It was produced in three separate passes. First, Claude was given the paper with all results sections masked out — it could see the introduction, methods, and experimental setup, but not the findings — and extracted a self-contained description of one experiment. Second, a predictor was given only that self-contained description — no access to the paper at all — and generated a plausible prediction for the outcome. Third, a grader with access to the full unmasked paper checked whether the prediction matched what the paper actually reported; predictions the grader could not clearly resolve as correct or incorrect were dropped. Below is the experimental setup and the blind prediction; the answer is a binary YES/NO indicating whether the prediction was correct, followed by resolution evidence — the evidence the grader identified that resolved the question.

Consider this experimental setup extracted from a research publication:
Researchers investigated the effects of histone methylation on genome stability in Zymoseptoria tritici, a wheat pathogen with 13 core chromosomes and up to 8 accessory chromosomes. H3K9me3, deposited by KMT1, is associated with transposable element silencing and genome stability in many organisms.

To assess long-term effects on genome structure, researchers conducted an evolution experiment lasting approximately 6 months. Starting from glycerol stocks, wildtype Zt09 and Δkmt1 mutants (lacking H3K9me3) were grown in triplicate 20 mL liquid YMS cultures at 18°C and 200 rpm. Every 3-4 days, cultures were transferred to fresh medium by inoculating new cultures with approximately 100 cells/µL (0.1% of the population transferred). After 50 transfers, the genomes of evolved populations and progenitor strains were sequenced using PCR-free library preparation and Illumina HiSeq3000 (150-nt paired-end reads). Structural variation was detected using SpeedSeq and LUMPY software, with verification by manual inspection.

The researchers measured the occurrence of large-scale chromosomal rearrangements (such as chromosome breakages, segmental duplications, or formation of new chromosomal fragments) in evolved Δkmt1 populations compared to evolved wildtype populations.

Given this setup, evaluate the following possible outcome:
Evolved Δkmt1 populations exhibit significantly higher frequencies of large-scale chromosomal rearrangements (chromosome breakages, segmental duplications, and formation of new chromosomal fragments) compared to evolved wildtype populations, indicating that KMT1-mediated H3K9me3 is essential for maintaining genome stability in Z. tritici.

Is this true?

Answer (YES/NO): YES